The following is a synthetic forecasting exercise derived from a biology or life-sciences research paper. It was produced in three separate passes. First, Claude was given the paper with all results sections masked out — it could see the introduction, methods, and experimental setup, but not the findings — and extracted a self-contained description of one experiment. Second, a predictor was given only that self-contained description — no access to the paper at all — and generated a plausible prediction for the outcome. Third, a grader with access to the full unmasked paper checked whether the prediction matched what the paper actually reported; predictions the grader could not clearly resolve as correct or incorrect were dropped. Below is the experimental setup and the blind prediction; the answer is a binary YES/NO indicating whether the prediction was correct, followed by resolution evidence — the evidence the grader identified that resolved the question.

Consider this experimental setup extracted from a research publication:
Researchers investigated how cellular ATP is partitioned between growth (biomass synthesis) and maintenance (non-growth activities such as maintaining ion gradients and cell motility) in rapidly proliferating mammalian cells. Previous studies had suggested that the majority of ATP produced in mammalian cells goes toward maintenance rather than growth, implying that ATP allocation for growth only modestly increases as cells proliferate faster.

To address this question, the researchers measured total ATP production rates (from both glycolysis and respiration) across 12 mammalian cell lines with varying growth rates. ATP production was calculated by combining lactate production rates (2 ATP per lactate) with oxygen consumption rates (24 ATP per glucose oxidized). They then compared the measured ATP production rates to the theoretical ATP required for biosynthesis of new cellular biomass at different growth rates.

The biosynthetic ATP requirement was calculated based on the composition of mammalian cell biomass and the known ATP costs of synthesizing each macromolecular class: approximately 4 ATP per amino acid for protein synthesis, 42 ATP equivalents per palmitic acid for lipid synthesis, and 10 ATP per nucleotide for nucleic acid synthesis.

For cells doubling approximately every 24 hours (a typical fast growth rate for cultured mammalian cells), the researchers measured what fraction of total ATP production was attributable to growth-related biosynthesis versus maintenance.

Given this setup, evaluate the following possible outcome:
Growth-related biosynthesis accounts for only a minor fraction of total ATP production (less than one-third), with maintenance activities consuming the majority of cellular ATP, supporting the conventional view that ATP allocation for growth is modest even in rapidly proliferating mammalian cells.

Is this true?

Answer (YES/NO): NO